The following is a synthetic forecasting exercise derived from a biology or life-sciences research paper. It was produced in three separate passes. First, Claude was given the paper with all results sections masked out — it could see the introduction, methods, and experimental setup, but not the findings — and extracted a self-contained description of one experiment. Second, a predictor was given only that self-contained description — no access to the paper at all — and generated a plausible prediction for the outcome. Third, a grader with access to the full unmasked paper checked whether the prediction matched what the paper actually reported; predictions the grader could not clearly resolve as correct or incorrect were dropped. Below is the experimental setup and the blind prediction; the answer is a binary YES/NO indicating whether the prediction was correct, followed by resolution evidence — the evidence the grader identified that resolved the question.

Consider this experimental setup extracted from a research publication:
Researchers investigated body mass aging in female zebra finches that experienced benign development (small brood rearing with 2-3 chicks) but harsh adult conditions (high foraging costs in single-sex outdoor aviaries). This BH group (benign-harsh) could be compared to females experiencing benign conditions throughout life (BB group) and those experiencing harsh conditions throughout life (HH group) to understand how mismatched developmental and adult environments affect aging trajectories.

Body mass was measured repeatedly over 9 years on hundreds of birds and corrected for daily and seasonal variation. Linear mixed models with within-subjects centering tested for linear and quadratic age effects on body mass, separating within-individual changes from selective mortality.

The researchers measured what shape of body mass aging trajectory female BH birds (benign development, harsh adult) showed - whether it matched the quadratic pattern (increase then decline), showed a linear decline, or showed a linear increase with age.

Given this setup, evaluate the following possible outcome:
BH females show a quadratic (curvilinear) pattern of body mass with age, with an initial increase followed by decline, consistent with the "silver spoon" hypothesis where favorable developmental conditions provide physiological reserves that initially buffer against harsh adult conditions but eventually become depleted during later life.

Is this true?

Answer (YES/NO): NO